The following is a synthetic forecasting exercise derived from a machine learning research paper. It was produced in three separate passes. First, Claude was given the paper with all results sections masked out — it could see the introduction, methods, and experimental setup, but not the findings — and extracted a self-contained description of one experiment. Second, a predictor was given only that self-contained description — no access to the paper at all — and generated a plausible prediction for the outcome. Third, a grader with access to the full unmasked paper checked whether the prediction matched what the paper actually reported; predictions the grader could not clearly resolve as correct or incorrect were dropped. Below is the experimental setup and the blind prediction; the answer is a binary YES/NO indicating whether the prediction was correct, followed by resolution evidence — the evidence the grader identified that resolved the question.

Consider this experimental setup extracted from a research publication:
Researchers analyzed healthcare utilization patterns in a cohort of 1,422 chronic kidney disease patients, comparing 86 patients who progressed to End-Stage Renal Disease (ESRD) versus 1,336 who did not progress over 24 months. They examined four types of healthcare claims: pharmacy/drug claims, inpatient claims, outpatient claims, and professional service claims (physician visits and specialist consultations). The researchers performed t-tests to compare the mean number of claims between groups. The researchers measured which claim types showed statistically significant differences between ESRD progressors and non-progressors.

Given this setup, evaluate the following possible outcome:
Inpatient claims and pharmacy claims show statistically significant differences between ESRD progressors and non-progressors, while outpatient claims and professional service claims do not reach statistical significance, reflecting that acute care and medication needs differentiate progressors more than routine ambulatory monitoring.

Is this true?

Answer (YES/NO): NO